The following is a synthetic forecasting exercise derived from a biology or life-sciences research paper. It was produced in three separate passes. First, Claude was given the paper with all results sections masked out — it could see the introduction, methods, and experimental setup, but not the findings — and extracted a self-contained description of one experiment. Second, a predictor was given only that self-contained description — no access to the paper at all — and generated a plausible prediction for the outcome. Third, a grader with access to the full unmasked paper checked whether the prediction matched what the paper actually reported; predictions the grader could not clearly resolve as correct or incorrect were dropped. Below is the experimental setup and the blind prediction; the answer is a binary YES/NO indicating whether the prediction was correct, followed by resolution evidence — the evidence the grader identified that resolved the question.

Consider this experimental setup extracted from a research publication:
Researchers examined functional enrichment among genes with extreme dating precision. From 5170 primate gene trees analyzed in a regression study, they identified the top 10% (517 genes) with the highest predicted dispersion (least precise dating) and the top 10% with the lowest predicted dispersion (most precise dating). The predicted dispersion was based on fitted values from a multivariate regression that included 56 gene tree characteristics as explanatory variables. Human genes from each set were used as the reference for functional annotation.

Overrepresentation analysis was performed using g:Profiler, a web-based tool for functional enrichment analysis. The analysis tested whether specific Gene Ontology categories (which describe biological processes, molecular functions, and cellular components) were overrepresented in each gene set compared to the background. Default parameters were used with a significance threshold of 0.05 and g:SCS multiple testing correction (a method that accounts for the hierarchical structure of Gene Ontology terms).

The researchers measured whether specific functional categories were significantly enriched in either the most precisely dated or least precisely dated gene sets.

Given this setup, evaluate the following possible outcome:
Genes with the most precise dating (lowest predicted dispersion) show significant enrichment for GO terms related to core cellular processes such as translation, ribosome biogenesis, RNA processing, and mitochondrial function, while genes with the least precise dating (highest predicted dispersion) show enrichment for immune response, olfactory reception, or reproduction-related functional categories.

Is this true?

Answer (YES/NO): NO